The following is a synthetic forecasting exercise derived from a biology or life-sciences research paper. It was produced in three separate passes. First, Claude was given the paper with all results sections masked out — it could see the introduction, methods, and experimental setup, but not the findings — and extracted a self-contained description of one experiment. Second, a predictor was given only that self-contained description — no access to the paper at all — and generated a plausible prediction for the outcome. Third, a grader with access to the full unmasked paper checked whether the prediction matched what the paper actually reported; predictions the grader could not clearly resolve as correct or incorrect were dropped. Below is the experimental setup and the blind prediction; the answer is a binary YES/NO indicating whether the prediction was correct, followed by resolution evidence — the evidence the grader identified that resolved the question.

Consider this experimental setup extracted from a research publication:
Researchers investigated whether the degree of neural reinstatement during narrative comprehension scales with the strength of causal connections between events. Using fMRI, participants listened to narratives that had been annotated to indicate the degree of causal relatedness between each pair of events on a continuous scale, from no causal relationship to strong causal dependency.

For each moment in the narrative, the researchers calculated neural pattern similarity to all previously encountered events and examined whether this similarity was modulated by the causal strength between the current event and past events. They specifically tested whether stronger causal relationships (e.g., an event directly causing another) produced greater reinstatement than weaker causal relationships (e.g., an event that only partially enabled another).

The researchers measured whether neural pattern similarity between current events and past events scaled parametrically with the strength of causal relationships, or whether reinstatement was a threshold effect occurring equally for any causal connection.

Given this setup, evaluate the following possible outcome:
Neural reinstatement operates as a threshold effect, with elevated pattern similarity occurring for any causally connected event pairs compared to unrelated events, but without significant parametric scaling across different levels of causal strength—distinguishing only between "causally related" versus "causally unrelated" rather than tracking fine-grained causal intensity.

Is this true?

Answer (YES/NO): NO